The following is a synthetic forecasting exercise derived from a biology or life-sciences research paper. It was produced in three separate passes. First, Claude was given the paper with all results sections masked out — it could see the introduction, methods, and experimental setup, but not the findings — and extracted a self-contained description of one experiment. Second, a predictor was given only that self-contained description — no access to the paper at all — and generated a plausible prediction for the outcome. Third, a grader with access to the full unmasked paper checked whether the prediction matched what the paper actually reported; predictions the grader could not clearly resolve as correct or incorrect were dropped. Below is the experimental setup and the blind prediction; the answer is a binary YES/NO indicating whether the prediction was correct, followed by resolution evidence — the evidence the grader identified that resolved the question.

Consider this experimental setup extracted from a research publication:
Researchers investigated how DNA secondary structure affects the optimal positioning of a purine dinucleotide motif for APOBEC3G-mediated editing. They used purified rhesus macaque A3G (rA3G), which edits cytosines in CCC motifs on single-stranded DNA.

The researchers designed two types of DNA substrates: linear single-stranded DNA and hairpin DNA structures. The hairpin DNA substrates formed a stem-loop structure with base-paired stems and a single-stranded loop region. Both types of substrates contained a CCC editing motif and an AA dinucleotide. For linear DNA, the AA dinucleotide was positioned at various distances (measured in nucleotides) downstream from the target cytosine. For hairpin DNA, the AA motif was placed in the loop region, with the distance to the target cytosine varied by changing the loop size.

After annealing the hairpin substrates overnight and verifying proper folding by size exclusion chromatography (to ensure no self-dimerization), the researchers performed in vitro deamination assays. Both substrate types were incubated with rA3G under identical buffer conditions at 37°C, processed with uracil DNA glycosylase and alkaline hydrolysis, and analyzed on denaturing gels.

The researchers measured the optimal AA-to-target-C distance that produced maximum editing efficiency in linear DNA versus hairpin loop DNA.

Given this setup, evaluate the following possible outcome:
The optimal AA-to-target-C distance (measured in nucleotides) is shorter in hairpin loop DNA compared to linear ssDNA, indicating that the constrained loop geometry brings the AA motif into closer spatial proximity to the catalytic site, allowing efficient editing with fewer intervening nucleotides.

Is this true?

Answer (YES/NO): NO